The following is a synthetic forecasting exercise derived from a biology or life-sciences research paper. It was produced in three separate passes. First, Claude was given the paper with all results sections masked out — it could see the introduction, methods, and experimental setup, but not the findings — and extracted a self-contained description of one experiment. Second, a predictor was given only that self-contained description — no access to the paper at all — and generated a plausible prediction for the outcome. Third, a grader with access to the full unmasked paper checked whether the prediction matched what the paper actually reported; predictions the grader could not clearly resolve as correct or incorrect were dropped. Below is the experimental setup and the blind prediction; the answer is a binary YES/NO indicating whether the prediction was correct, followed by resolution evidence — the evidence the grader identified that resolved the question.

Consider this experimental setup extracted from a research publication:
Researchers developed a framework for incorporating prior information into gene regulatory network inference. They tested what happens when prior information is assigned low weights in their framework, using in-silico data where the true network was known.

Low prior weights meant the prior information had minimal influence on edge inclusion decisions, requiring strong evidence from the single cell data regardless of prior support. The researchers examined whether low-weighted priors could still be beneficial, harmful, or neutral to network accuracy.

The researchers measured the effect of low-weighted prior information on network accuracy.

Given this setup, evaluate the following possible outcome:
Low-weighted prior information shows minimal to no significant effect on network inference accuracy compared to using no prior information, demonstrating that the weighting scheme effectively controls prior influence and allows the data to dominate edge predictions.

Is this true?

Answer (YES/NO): YES